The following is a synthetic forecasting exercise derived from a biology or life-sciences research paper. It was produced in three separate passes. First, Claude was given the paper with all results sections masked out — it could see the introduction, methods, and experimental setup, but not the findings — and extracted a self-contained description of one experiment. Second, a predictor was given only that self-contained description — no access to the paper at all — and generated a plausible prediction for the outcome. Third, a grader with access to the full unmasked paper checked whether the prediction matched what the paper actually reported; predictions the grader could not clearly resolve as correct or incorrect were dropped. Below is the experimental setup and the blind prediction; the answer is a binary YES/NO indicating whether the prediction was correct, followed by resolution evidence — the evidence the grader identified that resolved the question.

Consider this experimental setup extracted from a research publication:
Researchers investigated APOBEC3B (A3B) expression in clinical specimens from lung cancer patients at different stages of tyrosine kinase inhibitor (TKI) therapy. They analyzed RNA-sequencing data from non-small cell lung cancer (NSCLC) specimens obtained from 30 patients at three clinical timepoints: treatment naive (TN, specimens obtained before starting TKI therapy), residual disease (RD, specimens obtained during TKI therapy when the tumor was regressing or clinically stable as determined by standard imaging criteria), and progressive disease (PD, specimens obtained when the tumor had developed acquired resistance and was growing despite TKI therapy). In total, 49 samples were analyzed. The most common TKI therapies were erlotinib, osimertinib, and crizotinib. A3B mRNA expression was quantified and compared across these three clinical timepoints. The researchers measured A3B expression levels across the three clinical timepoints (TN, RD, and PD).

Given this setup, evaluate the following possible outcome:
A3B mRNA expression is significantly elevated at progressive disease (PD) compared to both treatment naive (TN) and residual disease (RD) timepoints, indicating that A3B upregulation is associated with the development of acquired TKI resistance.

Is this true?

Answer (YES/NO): NO